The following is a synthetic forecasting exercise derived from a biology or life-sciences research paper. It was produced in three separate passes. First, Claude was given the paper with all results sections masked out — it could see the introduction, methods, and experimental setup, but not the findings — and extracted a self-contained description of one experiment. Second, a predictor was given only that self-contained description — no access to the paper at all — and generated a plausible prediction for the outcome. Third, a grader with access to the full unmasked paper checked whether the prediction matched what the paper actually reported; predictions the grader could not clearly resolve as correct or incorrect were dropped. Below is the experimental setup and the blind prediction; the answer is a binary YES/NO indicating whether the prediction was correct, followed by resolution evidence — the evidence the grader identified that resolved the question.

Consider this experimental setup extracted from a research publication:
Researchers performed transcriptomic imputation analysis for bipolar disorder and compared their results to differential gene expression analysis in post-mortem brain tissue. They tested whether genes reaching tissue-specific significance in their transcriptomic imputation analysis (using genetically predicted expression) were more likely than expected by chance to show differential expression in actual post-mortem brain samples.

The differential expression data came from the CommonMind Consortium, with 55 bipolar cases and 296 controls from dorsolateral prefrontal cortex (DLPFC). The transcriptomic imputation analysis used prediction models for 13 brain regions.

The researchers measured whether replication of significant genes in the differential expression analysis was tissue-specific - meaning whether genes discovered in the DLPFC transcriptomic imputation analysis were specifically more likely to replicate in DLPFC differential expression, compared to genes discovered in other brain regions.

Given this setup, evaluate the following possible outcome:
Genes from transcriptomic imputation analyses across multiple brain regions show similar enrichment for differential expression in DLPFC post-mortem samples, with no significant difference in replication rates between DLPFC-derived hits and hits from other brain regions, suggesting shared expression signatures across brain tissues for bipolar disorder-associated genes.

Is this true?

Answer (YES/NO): YES